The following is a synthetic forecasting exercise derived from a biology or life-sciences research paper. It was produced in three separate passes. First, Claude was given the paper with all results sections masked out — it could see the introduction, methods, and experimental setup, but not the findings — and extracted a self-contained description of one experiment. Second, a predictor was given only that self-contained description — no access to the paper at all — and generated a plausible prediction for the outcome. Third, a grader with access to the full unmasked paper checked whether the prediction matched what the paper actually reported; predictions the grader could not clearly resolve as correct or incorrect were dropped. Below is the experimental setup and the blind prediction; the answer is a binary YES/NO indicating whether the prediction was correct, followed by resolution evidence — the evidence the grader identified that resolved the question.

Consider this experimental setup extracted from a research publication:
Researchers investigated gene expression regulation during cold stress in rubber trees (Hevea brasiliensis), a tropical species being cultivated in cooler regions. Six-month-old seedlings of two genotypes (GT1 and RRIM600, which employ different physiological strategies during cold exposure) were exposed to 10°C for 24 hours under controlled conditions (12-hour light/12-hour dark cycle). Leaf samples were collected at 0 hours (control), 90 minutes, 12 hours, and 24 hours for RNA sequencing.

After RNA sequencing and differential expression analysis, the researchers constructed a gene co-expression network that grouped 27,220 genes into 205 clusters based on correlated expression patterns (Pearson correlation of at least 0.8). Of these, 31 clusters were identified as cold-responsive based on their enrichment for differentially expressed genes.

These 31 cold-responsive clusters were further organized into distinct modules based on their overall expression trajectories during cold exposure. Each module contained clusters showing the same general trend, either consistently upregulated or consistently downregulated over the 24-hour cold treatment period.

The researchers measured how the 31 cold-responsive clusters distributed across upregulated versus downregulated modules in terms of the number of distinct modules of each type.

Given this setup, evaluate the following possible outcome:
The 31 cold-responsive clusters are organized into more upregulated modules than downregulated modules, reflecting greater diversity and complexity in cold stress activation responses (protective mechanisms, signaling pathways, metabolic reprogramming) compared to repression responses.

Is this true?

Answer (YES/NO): YES